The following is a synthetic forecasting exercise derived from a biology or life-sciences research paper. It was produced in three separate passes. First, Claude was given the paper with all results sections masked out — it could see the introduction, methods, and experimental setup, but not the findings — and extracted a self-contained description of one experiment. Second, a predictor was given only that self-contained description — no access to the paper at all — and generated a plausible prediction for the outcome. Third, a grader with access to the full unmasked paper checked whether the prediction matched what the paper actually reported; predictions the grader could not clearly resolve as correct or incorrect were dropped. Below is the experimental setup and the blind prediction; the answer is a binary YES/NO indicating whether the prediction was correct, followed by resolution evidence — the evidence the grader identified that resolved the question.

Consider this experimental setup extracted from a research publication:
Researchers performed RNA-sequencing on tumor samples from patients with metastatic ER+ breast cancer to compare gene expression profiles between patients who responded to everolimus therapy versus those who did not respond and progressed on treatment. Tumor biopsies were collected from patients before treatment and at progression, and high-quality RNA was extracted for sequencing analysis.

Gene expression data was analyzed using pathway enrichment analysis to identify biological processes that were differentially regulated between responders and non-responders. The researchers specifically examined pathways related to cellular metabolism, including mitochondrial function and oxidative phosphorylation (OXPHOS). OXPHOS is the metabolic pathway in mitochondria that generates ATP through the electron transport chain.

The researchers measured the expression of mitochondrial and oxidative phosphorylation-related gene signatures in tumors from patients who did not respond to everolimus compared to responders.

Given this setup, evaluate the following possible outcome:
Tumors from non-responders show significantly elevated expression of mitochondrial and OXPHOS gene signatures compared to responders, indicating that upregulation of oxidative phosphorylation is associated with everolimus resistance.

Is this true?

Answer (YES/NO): NO